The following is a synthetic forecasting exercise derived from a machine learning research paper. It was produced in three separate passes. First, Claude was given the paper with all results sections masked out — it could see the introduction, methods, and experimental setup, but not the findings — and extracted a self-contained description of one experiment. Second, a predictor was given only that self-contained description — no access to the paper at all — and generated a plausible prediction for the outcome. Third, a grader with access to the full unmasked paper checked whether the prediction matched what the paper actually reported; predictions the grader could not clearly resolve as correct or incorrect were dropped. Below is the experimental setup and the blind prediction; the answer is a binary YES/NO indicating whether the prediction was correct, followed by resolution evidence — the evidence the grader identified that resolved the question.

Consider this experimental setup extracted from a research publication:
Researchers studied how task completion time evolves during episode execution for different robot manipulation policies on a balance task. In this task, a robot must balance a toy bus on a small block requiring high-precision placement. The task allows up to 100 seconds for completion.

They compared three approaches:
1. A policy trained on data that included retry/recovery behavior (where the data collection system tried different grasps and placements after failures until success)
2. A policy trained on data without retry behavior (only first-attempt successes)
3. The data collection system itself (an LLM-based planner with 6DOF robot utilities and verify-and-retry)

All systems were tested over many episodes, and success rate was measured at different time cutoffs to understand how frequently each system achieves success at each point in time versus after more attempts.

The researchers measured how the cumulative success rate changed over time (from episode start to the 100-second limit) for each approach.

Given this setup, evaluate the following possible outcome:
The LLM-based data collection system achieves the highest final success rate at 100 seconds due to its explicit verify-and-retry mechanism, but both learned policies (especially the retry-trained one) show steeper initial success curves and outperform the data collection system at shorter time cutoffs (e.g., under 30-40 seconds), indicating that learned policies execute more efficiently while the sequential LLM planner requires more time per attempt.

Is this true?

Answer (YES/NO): NO